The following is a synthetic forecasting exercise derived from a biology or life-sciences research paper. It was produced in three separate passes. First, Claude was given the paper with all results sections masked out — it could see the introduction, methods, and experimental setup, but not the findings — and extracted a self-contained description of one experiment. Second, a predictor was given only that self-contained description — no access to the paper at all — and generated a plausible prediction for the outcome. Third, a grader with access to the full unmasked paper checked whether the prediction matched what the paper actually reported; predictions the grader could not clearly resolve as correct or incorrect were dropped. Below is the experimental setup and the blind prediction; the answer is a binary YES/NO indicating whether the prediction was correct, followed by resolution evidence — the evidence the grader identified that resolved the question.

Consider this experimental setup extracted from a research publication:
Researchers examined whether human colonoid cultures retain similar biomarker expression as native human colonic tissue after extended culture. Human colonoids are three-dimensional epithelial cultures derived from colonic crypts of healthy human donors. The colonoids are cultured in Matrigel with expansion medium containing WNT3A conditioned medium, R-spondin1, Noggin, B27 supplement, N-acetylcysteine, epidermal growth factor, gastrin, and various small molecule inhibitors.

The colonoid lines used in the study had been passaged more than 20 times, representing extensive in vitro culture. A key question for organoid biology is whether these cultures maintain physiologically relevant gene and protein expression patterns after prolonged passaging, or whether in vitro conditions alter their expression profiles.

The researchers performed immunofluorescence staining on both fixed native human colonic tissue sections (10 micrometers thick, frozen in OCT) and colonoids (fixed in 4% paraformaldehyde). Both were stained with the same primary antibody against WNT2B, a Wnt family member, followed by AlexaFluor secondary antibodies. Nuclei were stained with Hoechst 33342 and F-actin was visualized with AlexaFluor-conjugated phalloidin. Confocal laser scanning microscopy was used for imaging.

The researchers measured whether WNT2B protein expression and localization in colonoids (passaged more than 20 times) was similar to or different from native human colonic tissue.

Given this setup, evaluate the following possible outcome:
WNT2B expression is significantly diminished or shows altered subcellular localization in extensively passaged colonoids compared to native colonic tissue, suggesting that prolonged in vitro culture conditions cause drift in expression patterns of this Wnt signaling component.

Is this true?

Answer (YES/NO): NO